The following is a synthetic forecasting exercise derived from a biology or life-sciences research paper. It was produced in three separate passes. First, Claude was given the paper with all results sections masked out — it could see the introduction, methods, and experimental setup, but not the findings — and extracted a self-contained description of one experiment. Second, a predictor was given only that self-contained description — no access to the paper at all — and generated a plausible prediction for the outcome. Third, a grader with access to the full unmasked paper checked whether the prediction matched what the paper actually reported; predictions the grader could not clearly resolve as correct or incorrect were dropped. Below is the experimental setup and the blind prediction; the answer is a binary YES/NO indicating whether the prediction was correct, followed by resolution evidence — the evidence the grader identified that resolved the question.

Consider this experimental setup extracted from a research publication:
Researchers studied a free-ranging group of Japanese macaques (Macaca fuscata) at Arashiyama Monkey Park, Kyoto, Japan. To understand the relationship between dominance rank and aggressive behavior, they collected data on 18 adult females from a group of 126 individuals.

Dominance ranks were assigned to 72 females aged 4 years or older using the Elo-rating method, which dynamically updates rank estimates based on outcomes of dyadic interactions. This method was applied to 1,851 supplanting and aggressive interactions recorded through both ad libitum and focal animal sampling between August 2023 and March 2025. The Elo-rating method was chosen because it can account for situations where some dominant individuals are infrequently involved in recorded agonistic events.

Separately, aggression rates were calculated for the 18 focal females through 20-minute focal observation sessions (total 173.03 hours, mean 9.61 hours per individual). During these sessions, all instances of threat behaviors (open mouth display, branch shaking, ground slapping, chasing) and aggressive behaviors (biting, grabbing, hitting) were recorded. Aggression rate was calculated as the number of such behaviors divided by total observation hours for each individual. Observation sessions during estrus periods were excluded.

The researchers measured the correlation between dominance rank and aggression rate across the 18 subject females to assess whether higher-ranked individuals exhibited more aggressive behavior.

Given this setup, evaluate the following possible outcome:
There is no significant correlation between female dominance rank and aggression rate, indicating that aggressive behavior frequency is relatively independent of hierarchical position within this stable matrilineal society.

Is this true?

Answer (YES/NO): YES